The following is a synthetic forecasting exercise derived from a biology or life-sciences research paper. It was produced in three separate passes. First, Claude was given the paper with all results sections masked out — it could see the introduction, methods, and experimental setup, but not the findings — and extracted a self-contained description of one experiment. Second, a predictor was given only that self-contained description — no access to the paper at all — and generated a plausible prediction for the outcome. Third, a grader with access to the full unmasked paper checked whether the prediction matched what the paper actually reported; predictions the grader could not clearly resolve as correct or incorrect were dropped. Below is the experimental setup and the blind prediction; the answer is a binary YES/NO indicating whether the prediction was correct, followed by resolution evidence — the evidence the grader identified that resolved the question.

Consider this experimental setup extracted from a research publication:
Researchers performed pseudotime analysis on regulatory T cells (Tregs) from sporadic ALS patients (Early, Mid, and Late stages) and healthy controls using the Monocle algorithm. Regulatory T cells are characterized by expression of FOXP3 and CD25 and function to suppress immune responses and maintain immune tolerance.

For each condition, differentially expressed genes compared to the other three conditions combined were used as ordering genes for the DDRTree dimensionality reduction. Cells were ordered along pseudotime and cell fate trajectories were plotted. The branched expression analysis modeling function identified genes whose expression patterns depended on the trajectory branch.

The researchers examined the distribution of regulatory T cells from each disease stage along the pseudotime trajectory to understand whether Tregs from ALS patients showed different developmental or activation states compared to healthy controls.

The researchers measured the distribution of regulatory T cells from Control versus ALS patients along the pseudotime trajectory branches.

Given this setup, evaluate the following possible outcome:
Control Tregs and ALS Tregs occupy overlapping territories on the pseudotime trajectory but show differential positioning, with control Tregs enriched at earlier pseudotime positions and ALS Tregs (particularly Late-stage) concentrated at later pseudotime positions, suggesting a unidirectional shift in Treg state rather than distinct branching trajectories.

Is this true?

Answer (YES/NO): NO